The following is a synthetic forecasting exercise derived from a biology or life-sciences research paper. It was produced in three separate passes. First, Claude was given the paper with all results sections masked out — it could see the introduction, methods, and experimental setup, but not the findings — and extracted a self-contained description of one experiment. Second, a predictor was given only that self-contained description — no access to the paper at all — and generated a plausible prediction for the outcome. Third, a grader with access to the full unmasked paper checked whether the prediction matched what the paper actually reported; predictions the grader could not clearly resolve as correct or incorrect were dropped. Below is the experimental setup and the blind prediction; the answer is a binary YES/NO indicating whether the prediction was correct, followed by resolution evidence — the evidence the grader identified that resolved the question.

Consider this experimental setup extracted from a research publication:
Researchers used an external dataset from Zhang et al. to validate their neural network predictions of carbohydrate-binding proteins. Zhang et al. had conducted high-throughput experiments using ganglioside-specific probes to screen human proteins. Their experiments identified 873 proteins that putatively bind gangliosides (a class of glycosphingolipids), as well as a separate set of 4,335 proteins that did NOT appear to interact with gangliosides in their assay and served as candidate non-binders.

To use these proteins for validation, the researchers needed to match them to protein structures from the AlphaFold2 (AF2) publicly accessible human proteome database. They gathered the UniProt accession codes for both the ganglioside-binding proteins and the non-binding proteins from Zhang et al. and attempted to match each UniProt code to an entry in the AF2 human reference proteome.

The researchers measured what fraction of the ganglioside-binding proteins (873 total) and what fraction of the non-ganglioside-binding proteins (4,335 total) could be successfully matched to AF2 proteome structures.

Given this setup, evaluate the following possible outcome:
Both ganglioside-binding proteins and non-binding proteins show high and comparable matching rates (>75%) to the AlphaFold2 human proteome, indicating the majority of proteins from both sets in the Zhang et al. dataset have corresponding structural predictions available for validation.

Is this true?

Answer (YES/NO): NO